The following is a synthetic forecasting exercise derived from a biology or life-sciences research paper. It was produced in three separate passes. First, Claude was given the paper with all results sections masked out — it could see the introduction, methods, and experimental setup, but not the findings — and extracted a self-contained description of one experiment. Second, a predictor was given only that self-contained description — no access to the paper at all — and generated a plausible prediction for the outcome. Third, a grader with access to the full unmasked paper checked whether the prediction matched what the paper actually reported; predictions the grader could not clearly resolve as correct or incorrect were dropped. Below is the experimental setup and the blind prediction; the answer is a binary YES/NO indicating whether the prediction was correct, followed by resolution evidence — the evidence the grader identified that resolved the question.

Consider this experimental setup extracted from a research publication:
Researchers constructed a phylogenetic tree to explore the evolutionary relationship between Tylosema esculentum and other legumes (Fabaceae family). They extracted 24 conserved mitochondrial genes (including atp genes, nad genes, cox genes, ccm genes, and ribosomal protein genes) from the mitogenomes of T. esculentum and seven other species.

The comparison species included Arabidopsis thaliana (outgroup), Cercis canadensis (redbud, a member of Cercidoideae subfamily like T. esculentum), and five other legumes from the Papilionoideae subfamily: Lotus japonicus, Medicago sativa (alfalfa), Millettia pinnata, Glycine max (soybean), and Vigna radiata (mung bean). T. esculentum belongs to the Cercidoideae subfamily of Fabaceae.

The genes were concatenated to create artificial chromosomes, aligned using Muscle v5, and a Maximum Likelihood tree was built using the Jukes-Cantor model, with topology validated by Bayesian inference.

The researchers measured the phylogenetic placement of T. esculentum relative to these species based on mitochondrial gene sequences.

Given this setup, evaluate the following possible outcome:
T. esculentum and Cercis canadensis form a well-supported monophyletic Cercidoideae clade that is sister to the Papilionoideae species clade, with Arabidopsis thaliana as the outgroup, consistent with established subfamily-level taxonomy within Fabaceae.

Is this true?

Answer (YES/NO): YES